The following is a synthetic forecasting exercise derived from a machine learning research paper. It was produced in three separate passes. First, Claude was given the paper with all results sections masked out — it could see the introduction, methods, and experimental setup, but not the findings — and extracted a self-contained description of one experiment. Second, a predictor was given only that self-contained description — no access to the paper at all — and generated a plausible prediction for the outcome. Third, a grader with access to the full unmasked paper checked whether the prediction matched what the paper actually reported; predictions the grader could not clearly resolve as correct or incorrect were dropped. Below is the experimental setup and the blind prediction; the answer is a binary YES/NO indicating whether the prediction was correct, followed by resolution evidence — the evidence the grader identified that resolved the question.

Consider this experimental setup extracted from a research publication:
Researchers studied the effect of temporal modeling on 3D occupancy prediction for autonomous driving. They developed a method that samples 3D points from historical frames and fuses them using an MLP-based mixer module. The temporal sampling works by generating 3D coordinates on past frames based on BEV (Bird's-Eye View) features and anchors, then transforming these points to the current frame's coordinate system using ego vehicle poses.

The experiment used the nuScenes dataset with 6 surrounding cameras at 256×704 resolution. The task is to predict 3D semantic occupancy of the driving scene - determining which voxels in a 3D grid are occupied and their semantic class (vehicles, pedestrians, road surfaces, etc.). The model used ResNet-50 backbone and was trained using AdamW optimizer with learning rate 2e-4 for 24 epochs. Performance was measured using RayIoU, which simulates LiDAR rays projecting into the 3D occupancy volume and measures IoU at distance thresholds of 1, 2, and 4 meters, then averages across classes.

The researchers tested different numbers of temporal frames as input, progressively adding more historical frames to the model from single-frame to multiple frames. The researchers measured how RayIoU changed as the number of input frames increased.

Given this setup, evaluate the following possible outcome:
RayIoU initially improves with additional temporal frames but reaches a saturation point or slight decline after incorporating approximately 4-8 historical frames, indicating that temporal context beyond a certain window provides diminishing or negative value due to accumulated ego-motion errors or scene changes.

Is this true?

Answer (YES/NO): YES